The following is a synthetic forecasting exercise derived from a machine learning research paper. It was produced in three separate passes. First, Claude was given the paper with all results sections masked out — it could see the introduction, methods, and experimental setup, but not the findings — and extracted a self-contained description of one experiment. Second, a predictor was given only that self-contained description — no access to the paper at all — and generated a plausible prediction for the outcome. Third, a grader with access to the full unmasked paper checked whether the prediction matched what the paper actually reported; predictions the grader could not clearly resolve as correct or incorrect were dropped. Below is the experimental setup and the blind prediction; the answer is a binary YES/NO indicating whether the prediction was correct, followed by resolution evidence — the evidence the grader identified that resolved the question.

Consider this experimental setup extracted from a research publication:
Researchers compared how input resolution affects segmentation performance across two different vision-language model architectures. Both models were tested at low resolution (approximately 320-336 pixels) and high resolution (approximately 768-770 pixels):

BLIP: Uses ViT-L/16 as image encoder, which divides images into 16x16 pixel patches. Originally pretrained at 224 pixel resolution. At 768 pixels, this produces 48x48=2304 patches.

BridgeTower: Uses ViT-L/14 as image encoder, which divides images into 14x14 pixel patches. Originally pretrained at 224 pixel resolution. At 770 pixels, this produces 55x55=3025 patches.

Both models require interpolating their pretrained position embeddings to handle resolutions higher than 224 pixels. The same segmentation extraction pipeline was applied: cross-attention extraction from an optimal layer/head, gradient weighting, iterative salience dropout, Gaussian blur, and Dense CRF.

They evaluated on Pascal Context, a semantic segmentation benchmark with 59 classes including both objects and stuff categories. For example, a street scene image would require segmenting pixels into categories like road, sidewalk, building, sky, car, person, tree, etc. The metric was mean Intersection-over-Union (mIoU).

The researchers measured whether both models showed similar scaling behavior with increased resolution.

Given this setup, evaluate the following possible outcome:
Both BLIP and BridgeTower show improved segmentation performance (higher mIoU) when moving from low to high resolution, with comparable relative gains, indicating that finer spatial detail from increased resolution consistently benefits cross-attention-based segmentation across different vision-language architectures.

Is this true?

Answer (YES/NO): NO